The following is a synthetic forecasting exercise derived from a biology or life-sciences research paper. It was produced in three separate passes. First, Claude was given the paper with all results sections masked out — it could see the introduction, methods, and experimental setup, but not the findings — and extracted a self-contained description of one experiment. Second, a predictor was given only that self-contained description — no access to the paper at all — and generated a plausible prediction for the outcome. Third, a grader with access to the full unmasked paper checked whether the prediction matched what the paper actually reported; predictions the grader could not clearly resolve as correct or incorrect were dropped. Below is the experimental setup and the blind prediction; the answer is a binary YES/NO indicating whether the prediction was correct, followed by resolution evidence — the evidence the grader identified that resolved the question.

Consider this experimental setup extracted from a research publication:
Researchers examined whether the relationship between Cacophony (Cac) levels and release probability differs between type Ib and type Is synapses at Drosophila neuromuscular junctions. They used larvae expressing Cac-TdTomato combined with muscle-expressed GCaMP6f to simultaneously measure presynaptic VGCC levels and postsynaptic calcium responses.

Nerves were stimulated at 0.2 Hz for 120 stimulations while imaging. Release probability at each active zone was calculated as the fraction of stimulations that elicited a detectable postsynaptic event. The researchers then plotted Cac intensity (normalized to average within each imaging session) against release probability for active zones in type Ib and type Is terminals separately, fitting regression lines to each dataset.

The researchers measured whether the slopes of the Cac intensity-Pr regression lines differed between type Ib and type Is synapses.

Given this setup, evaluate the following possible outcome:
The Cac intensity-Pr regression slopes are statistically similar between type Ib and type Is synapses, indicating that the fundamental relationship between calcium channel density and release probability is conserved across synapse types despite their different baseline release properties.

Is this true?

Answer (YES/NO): NO